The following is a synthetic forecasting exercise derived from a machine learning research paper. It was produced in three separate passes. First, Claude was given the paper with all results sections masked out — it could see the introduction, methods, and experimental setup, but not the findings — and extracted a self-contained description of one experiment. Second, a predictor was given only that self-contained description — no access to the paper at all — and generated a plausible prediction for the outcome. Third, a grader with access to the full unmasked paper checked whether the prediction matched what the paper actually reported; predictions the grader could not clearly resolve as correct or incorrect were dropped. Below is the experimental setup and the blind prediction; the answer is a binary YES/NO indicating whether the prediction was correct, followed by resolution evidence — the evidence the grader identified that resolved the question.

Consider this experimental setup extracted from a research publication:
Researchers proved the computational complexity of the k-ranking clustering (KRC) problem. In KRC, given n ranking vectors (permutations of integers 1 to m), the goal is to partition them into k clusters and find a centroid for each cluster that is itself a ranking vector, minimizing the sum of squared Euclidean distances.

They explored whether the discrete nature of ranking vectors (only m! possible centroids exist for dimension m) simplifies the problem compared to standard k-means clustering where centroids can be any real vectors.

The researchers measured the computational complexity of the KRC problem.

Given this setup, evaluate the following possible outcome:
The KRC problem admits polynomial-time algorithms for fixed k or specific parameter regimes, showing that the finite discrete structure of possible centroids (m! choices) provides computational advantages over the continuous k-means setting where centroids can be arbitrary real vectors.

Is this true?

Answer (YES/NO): NO